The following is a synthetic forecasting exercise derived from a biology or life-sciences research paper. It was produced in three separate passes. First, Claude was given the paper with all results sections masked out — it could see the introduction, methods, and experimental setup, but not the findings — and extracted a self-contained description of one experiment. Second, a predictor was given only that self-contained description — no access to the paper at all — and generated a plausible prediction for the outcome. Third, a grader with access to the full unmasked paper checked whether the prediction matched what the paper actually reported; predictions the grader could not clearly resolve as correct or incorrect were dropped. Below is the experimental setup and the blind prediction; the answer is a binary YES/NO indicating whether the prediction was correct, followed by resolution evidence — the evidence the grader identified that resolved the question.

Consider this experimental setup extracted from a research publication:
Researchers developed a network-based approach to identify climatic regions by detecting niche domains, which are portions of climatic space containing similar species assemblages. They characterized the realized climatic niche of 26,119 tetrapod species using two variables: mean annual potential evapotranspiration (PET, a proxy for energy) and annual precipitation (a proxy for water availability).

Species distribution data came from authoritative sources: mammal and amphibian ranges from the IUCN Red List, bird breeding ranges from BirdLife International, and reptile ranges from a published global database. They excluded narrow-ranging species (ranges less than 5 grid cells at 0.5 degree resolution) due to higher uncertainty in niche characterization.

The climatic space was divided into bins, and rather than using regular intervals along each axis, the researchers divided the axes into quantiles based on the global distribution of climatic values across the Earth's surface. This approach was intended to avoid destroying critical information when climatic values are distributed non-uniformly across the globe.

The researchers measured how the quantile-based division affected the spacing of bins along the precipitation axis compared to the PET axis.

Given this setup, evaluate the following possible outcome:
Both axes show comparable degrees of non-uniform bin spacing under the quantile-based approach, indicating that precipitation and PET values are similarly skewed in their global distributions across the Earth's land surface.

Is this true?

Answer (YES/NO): NO